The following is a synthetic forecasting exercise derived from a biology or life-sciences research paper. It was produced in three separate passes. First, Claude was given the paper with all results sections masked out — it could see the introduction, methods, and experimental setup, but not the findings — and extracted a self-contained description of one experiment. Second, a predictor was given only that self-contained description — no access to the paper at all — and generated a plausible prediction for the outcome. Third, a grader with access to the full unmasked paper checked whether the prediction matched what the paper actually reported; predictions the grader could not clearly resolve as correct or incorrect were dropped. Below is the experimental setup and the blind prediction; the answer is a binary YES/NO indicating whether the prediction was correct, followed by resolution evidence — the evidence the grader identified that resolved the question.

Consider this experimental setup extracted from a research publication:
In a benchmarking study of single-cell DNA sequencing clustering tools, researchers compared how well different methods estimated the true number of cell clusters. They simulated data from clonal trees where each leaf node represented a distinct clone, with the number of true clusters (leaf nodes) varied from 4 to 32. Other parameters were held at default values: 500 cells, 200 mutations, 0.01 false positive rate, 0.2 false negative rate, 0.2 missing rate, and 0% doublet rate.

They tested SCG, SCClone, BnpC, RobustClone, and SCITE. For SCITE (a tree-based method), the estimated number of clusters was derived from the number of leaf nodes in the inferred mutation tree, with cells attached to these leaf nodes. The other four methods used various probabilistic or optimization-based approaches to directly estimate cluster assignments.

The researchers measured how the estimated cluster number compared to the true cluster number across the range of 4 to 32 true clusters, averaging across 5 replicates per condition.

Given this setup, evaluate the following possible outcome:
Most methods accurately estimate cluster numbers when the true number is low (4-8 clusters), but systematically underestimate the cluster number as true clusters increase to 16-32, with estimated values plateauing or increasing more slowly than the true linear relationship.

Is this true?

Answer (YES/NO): NO